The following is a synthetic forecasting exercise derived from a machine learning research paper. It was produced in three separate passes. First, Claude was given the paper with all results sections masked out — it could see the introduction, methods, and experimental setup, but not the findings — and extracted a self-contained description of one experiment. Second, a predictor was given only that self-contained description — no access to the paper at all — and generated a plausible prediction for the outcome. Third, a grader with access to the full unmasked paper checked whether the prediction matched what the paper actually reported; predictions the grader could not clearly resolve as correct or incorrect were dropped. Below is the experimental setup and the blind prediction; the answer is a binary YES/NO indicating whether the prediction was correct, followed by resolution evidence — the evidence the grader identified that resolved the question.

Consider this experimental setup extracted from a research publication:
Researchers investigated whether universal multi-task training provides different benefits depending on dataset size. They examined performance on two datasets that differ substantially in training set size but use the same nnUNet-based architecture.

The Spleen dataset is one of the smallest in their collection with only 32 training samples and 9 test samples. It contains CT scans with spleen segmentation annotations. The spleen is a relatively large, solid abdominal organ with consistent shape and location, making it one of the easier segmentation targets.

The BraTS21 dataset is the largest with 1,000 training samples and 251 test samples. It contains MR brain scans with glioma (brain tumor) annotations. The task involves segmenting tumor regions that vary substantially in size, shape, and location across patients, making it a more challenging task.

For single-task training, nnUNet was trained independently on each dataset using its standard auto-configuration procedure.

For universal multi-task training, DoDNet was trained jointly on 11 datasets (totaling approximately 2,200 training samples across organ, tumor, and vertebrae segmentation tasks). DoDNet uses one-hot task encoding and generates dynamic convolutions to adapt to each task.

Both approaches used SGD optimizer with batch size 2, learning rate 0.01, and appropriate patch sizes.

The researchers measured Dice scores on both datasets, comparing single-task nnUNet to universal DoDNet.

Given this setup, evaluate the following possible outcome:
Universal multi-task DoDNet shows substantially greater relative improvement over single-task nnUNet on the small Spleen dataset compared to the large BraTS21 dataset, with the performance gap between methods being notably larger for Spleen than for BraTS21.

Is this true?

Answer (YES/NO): NO